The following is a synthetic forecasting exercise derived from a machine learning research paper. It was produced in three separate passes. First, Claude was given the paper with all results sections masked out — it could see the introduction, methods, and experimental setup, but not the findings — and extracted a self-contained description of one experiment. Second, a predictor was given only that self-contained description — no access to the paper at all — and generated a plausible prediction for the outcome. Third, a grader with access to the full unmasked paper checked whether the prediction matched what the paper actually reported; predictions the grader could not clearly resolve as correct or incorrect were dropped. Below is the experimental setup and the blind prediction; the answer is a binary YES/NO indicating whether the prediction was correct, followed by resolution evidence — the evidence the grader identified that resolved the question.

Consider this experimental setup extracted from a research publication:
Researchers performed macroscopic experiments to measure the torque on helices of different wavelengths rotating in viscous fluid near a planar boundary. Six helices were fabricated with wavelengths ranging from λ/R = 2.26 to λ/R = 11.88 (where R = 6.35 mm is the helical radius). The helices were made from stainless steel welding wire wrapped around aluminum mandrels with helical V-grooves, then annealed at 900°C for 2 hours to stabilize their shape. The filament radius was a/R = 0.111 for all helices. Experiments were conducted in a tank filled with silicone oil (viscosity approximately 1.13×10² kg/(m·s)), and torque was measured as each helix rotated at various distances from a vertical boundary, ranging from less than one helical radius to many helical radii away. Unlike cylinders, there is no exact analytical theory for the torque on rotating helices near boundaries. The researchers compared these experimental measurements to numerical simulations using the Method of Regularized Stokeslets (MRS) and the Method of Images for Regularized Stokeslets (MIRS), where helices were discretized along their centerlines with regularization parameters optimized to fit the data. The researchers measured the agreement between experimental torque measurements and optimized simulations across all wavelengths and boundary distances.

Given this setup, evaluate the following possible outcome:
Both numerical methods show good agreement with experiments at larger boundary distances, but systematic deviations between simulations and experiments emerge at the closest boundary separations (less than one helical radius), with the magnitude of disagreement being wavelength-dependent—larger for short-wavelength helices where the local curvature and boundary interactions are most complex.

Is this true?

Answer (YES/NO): NO